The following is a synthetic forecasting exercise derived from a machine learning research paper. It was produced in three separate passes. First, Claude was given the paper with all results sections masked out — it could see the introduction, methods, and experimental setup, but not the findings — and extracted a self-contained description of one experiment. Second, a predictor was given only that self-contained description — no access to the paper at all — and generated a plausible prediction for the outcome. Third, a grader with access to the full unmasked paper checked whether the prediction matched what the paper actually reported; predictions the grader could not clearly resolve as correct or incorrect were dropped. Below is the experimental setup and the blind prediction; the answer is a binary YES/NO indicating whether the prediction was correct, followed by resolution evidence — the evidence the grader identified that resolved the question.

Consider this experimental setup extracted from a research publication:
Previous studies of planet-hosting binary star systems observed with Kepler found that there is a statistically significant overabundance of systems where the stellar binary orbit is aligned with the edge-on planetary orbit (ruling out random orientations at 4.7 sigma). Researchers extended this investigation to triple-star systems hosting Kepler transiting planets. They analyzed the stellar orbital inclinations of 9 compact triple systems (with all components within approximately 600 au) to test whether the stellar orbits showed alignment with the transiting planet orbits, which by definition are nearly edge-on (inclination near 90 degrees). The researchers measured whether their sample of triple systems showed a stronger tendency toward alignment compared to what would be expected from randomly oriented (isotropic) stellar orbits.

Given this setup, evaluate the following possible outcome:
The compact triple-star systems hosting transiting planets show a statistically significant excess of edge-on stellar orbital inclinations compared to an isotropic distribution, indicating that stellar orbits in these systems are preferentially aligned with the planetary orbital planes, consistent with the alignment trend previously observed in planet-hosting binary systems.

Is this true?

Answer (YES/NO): NO